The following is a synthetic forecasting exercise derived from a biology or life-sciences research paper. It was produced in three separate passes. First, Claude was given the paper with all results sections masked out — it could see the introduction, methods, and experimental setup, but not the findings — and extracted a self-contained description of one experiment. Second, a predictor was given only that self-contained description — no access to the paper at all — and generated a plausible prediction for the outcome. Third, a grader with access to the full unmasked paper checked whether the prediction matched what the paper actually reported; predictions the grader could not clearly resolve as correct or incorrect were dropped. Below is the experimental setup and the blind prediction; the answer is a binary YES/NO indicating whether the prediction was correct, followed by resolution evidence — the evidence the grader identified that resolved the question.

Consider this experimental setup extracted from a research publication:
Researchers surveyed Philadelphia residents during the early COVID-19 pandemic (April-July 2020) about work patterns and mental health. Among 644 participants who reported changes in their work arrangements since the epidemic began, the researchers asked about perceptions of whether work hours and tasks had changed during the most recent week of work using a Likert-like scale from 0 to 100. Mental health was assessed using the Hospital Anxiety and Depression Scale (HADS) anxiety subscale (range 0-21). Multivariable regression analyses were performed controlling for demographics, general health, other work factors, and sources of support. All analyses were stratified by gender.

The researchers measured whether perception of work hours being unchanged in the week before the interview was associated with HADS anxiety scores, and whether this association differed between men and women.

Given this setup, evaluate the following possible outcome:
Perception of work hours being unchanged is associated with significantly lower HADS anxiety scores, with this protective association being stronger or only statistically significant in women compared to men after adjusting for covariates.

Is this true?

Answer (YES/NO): NO